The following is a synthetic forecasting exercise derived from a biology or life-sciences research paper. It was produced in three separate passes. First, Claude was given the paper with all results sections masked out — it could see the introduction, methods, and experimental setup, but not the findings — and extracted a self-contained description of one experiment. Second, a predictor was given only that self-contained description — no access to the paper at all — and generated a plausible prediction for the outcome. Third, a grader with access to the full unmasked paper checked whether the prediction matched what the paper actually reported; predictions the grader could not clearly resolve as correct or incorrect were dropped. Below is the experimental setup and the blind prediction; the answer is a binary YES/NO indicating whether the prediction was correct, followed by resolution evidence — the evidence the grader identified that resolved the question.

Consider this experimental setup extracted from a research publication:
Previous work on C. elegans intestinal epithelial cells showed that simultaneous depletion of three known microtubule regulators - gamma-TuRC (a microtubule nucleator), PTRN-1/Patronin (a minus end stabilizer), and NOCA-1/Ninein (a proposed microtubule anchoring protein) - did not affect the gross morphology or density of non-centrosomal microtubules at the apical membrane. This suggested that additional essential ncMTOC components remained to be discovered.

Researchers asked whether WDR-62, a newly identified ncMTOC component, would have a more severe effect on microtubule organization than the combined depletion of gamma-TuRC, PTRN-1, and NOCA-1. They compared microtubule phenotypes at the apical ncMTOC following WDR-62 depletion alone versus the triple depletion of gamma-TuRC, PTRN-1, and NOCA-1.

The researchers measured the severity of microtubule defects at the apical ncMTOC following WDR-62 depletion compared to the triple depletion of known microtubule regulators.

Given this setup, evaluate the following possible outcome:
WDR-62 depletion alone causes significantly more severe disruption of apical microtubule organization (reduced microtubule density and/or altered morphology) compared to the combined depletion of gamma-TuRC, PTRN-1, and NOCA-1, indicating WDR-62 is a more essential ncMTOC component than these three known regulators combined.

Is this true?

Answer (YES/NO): YES